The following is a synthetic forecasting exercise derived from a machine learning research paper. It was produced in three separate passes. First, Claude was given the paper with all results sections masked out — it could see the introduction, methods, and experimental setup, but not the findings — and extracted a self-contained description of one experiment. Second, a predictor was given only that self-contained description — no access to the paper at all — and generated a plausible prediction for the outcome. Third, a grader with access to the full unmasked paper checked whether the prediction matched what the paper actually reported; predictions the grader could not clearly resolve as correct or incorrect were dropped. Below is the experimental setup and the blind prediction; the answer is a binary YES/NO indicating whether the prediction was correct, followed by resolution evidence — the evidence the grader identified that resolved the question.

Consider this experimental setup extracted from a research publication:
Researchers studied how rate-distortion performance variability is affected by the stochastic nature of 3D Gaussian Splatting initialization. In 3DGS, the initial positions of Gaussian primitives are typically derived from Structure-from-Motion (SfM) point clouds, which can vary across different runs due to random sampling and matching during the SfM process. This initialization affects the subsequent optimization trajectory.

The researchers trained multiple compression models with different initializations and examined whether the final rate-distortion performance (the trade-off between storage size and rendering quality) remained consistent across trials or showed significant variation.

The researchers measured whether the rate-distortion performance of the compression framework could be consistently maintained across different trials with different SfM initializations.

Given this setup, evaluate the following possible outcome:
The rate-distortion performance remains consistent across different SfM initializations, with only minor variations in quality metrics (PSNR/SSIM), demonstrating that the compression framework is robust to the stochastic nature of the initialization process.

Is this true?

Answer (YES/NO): NO